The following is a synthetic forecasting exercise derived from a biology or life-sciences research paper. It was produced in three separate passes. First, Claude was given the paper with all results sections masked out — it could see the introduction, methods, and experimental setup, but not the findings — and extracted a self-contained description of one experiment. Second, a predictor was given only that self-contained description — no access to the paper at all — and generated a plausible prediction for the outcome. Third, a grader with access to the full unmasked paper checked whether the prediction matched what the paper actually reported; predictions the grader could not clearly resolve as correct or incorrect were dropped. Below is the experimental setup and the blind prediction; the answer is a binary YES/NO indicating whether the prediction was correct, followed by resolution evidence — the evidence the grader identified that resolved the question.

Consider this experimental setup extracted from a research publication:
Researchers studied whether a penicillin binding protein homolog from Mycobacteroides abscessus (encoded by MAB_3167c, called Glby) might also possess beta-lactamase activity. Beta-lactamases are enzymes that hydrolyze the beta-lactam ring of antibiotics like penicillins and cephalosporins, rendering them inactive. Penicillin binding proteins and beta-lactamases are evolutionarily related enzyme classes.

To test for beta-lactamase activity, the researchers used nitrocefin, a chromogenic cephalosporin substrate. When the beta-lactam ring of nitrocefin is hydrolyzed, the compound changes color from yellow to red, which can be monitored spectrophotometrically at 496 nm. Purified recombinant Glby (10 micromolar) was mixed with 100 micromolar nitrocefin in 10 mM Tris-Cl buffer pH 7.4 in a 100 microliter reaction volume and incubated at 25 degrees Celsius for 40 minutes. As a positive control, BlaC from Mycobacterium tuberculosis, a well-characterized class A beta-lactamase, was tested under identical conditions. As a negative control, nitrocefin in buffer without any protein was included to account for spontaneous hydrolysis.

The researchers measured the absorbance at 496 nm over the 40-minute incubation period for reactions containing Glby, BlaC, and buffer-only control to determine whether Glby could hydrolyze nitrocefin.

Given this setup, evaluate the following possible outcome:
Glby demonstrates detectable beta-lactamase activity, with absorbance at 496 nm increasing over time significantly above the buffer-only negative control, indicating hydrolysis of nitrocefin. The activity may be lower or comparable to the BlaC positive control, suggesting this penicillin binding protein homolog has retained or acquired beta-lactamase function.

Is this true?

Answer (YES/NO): YES